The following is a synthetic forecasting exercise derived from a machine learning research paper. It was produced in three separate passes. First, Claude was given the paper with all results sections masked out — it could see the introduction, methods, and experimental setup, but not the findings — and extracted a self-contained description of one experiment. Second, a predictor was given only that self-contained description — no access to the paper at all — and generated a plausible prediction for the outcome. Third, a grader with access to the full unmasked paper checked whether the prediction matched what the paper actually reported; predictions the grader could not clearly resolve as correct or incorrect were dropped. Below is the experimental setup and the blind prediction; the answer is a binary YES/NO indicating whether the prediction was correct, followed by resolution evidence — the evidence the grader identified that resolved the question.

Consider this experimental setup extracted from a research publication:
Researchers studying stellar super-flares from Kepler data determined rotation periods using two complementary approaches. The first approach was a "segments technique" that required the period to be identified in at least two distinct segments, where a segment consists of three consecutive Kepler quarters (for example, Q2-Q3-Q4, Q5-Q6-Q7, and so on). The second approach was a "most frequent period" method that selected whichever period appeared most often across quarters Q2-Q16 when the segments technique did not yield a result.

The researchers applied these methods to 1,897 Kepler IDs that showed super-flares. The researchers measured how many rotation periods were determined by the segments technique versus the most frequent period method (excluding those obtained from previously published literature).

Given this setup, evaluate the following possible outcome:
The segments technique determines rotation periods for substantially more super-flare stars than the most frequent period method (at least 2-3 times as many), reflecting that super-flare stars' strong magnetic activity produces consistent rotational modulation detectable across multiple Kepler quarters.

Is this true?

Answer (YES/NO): YES